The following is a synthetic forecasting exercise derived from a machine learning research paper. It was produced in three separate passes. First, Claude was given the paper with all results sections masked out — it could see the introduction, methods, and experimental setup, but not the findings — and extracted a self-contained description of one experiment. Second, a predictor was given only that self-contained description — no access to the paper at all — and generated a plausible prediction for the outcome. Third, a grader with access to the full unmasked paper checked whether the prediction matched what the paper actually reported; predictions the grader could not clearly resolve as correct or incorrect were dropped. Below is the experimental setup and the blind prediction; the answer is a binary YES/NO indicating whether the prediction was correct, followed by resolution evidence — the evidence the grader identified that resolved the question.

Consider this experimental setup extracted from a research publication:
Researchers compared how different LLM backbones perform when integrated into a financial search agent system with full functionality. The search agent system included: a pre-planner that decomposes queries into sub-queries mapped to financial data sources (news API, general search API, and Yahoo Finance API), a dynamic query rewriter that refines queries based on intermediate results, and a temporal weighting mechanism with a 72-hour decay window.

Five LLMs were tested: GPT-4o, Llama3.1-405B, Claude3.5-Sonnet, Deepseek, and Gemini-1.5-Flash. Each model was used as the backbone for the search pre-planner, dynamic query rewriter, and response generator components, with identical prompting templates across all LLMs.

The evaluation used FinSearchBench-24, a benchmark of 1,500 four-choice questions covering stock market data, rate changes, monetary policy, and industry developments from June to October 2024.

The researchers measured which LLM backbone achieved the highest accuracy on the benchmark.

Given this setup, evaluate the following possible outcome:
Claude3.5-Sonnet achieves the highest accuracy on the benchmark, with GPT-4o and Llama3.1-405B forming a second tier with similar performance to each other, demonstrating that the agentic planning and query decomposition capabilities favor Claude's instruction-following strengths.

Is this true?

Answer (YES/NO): YES